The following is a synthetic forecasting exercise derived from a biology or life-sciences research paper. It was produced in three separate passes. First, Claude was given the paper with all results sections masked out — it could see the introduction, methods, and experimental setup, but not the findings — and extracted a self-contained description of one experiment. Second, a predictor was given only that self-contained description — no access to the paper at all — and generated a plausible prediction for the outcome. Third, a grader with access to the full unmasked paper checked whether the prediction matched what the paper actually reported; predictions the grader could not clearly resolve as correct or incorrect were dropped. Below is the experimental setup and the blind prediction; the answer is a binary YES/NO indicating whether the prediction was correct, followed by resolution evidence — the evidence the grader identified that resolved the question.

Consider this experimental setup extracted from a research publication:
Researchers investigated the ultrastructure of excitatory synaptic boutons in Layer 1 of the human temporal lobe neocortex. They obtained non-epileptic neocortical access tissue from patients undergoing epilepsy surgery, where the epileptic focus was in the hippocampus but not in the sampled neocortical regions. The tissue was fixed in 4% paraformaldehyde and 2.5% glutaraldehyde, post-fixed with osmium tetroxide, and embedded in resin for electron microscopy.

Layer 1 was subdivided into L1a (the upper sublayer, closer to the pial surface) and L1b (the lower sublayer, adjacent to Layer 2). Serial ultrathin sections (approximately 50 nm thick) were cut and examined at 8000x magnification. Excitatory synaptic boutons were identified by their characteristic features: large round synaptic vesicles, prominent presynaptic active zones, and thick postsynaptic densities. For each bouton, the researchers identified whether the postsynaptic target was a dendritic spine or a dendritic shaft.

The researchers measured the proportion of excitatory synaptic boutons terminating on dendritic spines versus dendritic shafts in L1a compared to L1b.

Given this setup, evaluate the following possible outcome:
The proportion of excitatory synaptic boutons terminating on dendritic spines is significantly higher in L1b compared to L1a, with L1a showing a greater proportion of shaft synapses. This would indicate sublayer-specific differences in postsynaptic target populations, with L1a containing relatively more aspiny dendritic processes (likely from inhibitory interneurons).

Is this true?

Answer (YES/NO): NO